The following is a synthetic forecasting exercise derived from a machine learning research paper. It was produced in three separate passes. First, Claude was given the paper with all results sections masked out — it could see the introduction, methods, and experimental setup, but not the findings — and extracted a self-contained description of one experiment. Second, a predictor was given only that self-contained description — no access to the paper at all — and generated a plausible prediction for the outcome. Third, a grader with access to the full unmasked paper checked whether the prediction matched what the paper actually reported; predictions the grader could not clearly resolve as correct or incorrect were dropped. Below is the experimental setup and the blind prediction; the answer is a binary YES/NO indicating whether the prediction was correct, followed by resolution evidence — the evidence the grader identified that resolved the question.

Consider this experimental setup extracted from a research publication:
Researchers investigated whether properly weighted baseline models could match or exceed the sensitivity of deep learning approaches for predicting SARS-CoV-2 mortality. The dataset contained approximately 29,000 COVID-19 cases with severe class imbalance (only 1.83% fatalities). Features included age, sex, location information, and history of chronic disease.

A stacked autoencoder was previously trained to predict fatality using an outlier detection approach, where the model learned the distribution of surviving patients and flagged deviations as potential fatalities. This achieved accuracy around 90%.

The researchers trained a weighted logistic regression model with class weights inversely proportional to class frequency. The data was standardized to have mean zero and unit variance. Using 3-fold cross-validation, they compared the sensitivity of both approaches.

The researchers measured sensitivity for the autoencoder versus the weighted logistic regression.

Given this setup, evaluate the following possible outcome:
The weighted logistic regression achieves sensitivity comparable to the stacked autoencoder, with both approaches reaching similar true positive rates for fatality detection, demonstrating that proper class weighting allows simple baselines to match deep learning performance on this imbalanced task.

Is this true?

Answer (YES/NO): NO